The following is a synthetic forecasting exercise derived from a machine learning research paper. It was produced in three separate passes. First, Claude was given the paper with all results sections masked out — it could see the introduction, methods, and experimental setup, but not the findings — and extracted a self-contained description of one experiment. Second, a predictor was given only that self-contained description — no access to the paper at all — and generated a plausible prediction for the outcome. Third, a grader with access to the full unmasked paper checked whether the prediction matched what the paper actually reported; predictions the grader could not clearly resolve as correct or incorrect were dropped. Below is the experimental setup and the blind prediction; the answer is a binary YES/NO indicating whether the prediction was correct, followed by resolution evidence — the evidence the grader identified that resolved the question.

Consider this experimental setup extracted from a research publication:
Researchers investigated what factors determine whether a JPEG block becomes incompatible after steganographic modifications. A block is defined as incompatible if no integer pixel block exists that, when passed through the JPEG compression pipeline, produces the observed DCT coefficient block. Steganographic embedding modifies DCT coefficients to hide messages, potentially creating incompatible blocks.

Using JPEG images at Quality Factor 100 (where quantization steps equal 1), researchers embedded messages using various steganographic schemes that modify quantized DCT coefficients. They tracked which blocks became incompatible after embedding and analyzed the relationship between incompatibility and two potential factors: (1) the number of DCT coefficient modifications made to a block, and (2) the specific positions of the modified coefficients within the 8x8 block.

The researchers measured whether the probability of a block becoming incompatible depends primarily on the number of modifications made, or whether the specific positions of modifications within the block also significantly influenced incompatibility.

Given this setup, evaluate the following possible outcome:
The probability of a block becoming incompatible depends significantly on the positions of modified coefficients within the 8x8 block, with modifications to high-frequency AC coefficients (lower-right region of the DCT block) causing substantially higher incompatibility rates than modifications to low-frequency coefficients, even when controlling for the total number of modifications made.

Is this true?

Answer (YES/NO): NO